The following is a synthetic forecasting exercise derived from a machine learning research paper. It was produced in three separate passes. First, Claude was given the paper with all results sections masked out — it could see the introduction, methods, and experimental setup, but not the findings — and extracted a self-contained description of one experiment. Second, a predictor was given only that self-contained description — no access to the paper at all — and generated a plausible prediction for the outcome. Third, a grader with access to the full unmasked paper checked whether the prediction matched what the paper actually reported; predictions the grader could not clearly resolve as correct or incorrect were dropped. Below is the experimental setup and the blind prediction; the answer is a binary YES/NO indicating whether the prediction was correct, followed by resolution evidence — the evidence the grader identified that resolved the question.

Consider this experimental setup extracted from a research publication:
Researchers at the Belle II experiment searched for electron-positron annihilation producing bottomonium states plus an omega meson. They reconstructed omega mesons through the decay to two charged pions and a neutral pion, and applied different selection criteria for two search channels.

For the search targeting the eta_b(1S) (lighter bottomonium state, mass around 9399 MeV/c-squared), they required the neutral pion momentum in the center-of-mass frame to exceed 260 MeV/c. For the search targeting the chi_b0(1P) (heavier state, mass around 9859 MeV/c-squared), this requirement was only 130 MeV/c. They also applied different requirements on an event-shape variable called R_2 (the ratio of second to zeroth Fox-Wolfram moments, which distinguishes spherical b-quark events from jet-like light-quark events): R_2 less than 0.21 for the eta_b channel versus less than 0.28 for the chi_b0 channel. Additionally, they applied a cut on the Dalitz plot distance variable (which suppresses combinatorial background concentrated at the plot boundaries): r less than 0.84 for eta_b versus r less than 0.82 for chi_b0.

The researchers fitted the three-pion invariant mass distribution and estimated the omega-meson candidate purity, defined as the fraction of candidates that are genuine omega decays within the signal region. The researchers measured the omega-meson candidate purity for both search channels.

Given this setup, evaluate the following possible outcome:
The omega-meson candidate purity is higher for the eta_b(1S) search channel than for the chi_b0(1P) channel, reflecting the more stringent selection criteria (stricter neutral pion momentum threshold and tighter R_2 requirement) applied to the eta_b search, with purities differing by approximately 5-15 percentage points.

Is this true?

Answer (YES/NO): YES